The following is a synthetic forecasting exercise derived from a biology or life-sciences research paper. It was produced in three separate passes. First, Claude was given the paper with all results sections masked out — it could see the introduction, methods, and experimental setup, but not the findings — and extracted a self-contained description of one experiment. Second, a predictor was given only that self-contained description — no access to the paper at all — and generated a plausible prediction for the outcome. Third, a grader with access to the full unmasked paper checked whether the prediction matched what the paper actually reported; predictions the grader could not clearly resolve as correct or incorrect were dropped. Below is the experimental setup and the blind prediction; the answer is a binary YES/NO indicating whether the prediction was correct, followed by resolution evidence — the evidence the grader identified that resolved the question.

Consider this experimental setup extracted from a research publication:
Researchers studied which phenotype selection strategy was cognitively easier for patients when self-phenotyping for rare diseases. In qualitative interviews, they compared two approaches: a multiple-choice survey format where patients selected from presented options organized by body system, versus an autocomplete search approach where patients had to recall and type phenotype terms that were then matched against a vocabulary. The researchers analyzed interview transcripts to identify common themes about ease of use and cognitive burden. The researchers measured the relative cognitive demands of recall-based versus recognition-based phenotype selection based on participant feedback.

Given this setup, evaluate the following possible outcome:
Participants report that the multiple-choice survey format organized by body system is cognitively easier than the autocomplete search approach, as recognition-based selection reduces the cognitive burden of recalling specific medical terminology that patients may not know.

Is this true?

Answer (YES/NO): YES